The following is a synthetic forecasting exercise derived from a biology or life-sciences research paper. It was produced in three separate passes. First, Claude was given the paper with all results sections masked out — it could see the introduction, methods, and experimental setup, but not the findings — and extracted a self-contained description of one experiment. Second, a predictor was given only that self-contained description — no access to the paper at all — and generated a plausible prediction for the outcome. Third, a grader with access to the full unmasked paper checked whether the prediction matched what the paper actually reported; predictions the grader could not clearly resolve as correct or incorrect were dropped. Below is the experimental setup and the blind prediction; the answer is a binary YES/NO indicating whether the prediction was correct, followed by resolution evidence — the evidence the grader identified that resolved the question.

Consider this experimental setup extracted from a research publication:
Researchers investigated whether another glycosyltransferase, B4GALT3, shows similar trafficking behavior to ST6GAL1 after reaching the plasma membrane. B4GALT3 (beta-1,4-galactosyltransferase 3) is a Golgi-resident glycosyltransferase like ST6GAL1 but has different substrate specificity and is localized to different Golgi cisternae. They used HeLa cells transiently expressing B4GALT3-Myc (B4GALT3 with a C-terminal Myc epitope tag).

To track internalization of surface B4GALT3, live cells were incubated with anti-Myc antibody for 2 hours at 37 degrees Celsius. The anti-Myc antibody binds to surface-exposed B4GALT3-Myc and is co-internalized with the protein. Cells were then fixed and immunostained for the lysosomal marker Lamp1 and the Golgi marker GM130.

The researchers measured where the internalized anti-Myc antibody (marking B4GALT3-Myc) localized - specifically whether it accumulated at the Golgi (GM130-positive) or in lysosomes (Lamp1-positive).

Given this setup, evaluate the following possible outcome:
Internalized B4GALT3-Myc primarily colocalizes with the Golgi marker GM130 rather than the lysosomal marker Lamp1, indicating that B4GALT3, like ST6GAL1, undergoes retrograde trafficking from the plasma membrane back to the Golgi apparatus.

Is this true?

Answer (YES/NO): NO